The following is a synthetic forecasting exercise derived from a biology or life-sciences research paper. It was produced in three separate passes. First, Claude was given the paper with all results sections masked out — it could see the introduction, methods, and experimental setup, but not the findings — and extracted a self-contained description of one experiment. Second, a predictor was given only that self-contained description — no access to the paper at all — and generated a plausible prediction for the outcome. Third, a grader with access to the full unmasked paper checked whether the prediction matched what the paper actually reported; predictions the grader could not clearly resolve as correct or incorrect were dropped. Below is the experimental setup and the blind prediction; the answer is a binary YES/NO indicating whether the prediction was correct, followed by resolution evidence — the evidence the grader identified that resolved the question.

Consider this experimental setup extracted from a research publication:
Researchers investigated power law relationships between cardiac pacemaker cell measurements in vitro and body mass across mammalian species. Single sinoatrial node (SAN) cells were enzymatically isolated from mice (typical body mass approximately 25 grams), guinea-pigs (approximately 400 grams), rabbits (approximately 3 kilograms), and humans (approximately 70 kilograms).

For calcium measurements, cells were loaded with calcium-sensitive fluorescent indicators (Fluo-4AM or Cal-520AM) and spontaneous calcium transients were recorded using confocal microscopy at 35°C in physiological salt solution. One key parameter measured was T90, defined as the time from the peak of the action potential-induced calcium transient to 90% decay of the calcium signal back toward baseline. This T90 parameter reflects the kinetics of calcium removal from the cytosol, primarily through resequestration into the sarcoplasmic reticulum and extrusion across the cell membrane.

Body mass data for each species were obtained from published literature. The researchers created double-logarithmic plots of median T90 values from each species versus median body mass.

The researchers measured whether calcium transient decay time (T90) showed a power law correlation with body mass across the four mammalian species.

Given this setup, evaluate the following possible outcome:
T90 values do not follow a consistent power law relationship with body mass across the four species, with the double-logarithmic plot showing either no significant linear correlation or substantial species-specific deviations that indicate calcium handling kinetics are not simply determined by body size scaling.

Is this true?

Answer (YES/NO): NO